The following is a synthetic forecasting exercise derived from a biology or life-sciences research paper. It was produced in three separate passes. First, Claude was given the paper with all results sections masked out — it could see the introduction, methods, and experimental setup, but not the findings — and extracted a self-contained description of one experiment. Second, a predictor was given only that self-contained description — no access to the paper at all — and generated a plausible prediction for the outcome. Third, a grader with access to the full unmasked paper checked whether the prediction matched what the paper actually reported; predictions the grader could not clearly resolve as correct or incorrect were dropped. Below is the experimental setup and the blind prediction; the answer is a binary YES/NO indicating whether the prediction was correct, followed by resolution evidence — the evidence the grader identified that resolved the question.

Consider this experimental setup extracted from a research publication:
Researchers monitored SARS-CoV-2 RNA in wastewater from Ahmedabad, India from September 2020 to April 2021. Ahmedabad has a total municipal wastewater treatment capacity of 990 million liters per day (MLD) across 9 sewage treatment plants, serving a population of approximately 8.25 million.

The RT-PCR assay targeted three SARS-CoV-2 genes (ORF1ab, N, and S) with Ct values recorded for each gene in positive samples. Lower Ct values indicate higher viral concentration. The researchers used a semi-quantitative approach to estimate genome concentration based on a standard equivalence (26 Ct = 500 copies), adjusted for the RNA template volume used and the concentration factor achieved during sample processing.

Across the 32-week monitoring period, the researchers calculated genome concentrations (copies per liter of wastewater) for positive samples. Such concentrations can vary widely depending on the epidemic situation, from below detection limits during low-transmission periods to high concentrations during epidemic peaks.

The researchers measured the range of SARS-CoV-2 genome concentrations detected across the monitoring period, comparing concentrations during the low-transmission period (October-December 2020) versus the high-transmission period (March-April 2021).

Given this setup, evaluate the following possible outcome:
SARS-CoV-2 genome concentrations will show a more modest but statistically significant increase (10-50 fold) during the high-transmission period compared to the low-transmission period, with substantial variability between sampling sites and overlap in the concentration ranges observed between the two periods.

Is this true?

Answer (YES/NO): NO